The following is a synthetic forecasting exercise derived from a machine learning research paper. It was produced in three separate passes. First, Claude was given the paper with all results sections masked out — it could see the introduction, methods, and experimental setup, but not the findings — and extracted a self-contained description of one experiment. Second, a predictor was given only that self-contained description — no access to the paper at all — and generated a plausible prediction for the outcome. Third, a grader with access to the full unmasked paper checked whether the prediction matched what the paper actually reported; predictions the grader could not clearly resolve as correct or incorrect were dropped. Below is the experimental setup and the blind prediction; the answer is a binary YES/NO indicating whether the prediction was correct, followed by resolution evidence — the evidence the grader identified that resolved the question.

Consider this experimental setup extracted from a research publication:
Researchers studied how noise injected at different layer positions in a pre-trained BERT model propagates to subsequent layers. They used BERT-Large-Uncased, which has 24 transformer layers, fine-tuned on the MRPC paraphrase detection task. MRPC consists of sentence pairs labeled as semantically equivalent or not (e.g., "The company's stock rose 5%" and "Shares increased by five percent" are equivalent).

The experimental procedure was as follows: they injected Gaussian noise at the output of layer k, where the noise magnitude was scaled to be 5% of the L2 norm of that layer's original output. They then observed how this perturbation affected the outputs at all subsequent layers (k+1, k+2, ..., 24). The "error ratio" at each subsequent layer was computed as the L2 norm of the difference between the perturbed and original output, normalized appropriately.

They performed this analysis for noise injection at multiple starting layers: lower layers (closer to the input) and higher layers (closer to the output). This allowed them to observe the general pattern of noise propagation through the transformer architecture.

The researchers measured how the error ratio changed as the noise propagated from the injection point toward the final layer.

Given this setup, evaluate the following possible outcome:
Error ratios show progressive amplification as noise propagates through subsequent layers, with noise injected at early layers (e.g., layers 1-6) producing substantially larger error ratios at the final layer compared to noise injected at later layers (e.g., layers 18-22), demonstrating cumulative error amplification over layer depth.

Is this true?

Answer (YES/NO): NO